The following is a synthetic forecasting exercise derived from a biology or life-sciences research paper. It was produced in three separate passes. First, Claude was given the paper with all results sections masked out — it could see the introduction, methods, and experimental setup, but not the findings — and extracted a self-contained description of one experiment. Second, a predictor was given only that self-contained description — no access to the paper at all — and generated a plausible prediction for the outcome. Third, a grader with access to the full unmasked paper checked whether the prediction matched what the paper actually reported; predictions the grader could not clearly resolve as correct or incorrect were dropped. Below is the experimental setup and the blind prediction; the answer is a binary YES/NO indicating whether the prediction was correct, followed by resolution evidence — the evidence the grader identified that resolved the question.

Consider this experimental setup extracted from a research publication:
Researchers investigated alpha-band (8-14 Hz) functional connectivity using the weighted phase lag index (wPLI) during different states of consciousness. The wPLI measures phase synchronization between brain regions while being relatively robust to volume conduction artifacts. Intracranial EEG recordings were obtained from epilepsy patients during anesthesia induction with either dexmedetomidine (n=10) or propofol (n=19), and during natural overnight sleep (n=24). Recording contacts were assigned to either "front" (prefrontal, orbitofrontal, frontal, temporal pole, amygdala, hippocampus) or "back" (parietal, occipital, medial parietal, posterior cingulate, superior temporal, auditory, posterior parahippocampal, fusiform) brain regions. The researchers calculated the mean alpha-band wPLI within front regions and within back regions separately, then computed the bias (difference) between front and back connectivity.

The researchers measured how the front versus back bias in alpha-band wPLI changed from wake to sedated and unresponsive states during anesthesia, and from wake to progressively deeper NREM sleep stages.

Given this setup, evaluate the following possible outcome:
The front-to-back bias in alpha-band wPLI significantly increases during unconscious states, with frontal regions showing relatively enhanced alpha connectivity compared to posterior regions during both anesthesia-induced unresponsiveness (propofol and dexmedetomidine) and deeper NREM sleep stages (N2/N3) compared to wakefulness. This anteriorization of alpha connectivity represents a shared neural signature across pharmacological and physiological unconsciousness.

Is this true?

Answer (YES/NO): YES